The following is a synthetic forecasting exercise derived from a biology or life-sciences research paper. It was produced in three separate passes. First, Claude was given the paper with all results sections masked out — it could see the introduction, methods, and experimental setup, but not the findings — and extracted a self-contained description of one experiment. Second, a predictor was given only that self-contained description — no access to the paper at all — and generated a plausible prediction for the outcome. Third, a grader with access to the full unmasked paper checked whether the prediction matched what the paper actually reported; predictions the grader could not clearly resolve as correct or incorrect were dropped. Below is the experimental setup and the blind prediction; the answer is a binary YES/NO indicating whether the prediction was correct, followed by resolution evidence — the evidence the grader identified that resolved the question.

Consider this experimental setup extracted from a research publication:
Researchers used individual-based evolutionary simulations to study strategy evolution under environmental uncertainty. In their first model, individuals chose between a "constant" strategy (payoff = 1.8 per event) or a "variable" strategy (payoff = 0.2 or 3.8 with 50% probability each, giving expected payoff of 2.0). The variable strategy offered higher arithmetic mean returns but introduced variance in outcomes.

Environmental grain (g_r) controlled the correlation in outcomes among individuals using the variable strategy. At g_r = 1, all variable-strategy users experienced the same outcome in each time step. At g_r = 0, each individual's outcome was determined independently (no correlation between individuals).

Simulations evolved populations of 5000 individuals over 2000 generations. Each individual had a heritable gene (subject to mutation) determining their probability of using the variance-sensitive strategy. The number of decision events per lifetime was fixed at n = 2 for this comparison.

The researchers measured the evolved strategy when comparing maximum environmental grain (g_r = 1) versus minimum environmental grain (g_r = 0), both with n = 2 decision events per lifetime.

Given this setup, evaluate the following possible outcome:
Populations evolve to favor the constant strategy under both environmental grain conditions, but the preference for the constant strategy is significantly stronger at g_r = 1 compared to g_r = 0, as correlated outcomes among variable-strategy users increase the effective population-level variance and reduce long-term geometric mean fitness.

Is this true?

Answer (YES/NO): NO